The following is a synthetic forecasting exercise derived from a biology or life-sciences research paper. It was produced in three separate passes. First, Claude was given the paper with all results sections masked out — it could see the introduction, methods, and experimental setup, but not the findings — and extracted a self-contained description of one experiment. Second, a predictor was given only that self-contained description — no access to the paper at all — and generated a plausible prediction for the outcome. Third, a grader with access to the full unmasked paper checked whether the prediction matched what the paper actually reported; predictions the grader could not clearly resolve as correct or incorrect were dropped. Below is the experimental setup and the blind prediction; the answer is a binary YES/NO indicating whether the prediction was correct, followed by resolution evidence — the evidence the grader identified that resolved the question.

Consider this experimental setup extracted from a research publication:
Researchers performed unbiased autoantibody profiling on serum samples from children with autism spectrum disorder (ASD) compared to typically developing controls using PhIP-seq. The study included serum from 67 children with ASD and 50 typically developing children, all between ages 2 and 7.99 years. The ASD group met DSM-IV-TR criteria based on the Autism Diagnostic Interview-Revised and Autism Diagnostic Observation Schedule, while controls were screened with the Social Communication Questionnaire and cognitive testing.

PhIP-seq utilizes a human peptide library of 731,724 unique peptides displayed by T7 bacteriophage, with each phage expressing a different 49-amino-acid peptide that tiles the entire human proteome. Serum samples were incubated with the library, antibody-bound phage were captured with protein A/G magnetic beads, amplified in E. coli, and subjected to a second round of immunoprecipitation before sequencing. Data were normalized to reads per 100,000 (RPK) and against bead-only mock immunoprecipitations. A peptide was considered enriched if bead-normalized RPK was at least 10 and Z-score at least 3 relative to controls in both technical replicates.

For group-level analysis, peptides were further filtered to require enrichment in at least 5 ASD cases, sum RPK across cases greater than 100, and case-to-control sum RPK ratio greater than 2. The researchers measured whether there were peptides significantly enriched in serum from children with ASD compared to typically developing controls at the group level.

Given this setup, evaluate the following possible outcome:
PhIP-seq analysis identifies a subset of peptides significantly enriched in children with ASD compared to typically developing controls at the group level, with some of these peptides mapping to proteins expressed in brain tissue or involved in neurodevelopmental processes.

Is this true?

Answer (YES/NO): NO